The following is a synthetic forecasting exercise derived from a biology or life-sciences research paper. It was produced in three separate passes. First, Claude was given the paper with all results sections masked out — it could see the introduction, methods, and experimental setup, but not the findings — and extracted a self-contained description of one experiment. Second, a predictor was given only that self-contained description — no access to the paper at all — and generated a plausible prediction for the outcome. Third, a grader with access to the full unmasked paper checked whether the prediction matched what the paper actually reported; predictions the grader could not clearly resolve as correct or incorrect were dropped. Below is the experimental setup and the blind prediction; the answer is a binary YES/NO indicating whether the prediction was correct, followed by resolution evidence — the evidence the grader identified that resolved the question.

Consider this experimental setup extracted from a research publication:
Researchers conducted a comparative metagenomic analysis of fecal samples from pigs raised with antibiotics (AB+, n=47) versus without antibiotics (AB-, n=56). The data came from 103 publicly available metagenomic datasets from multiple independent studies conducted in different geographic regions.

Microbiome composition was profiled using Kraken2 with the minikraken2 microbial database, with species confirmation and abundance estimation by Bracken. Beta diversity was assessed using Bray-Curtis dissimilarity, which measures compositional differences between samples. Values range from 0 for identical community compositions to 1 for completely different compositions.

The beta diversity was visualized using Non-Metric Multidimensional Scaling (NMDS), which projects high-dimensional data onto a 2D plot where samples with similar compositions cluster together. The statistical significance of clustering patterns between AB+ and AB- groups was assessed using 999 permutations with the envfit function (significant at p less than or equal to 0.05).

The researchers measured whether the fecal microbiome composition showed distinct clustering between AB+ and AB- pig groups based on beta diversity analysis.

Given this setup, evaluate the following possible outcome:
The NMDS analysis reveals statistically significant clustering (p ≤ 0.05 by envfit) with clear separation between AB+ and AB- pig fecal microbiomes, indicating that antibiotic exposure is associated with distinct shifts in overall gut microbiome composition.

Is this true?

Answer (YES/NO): YES